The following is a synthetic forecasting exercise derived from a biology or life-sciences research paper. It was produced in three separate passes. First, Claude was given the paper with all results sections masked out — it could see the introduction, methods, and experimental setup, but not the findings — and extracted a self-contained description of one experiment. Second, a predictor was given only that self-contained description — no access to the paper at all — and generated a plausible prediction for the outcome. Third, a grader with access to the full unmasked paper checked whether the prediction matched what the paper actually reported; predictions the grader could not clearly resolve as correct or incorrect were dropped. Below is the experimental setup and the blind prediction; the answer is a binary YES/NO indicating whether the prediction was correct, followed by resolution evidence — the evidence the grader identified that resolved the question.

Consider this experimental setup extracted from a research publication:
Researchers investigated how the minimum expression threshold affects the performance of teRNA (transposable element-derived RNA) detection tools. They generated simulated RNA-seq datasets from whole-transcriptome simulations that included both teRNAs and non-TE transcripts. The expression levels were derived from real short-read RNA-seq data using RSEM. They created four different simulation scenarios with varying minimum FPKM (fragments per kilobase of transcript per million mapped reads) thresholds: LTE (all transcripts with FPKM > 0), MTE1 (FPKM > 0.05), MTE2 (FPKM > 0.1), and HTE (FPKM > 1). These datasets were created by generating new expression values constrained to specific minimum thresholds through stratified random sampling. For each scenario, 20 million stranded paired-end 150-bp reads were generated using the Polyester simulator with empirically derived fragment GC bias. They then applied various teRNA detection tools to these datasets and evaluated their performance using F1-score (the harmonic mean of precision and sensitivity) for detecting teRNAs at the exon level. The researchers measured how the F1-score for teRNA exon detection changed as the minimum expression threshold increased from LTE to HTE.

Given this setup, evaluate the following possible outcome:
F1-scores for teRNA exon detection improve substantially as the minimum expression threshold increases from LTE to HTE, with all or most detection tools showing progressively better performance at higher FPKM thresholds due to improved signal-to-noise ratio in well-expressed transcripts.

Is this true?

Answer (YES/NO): YES